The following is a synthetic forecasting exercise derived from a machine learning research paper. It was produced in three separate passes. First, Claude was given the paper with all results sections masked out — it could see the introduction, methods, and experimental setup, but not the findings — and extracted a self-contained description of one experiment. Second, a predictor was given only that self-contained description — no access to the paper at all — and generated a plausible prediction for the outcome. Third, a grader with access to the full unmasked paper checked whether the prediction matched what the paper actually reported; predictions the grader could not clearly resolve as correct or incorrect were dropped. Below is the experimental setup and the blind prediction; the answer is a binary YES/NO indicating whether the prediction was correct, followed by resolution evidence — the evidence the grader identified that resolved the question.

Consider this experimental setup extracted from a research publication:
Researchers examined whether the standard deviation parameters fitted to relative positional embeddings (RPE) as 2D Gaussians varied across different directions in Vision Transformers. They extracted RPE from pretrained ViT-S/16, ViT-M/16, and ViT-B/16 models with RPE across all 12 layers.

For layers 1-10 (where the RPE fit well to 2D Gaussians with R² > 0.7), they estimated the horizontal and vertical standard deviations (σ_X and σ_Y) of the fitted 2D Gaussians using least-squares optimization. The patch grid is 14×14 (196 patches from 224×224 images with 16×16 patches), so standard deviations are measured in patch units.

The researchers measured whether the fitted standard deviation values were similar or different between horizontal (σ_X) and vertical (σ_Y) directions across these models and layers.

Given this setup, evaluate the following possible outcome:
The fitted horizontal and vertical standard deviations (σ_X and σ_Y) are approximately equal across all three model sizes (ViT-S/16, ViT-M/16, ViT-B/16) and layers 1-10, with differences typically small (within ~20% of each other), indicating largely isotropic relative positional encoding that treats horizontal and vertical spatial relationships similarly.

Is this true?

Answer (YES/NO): NO